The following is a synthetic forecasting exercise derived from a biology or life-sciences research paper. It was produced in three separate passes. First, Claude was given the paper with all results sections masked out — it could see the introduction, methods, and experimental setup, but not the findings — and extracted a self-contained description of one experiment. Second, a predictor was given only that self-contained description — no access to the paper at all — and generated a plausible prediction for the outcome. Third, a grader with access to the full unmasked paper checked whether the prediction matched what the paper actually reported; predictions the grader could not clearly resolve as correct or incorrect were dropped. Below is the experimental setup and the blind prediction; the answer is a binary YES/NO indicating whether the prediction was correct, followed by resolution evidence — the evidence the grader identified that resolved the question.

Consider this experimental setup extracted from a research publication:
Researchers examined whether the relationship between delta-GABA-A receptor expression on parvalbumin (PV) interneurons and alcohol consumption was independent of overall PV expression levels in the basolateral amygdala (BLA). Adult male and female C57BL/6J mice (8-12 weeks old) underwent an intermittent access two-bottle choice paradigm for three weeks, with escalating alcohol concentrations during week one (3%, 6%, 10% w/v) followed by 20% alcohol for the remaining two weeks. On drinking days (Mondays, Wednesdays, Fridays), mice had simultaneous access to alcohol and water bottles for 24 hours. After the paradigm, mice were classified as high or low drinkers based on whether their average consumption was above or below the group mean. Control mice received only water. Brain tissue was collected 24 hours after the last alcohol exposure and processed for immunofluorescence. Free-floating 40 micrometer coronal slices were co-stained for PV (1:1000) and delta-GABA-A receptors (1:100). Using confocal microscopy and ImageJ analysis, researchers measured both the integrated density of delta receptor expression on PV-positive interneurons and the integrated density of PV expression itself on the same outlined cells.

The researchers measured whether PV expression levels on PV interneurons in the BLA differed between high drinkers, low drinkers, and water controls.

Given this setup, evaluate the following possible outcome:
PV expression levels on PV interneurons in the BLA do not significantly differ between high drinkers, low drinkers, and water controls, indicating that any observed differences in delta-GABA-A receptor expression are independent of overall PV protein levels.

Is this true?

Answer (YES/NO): NO